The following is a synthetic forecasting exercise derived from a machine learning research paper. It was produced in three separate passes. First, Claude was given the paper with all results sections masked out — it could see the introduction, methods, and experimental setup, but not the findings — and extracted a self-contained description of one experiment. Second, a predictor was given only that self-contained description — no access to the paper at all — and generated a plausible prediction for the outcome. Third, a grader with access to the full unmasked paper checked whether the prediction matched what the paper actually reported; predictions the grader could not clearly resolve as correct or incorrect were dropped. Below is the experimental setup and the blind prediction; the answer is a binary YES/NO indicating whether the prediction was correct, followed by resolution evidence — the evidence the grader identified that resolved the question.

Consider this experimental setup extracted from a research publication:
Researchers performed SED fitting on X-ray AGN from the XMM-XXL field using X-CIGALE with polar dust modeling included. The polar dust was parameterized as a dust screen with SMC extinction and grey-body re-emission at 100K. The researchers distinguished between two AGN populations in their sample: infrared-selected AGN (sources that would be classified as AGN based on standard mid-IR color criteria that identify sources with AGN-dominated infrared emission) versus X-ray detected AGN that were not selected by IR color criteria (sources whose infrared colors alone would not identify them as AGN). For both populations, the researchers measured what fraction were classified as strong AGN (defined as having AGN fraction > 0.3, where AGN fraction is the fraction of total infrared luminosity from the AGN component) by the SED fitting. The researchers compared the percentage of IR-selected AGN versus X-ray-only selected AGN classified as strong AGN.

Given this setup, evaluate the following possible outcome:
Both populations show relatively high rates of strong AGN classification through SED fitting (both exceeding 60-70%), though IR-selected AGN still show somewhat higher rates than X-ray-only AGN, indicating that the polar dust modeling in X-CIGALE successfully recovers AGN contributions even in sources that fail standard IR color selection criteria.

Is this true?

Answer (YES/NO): YES